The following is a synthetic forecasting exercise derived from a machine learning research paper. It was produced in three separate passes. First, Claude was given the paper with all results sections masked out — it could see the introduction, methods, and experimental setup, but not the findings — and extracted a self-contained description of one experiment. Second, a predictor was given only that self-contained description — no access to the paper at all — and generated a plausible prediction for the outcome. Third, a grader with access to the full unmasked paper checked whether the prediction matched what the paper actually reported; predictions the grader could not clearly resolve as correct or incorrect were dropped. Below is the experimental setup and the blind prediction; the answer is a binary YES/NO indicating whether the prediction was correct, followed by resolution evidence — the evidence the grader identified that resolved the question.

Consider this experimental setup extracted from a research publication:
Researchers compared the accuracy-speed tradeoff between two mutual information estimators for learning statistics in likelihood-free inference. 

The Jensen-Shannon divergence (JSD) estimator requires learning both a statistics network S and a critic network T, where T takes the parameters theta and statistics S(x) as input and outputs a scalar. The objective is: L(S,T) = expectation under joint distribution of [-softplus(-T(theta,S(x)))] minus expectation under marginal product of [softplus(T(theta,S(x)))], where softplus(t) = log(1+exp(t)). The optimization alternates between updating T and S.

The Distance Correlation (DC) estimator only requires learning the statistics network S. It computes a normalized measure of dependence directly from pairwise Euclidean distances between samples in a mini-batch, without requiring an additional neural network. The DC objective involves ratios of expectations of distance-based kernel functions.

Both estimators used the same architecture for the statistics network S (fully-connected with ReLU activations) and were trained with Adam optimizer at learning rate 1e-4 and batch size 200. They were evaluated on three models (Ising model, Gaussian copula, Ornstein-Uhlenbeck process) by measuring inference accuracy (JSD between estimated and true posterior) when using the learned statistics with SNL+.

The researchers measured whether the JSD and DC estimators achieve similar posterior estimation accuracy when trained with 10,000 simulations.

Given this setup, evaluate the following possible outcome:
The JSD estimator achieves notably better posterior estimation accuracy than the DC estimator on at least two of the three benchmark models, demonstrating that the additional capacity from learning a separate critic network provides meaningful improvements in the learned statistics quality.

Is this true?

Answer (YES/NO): NO